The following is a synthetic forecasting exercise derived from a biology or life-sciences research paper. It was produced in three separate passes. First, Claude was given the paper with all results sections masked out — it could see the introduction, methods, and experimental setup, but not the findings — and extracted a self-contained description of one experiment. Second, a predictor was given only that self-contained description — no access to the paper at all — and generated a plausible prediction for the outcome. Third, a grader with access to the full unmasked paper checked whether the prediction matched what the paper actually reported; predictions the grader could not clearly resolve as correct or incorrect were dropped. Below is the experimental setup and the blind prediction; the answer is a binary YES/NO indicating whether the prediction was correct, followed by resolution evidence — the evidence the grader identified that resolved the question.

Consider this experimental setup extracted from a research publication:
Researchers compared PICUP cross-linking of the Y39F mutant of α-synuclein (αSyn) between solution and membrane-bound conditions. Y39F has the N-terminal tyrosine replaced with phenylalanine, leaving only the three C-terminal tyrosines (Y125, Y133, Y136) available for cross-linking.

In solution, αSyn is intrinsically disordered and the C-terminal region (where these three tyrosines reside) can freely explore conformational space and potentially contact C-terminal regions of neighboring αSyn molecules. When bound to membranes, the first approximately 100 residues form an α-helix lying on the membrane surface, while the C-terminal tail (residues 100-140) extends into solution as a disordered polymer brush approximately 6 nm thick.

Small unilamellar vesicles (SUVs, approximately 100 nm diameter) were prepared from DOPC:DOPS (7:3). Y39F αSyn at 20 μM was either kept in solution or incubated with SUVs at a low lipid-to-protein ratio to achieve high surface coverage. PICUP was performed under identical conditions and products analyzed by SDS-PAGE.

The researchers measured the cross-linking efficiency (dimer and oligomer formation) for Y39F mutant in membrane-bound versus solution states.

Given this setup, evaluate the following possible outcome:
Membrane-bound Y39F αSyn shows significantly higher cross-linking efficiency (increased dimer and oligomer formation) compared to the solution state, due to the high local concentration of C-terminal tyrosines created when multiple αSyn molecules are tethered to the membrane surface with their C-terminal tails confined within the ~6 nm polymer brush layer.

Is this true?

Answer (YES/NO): NO